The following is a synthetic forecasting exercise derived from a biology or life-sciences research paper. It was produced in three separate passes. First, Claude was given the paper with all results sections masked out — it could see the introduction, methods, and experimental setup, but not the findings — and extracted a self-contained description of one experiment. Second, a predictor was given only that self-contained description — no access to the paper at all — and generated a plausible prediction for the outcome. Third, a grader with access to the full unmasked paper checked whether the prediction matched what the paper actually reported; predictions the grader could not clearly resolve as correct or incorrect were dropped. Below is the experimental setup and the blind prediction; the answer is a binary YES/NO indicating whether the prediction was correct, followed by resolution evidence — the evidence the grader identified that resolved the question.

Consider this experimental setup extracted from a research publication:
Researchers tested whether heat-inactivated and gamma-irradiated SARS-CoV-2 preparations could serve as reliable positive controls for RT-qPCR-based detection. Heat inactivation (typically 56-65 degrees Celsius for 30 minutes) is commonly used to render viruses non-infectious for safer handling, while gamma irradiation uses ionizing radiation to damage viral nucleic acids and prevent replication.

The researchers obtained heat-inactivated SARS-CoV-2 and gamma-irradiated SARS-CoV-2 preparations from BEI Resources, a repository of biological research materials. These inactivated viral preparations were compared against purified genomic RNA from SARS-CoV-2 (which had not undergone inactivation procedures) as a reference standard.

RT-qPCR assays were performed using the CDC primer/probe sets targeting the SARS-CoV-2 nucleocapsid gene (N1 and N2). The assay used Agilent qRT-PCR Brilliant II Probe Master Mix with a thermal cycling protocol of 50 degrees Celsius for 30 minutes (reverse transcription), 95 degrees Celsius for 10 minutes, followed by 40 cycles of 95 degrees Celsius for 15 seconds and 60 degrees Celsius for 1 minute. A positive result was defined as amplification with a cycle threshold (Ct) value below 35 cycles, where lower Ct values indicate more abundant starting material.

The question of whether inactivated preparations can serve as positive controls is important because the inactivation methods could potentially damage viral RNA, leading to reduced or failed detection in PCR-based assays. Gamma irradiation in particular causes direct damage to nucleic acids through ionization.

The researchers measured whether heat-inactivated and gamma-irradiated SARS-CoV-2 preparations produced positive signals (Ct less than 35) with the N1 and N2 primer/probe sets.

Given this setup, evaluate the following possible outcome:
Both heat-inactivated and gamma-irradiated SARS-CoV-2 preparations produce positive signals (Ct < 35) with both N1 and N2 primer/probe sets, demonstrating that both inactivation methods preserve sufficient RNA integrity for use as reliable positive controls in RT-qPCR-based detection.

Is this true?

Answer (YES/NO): YES